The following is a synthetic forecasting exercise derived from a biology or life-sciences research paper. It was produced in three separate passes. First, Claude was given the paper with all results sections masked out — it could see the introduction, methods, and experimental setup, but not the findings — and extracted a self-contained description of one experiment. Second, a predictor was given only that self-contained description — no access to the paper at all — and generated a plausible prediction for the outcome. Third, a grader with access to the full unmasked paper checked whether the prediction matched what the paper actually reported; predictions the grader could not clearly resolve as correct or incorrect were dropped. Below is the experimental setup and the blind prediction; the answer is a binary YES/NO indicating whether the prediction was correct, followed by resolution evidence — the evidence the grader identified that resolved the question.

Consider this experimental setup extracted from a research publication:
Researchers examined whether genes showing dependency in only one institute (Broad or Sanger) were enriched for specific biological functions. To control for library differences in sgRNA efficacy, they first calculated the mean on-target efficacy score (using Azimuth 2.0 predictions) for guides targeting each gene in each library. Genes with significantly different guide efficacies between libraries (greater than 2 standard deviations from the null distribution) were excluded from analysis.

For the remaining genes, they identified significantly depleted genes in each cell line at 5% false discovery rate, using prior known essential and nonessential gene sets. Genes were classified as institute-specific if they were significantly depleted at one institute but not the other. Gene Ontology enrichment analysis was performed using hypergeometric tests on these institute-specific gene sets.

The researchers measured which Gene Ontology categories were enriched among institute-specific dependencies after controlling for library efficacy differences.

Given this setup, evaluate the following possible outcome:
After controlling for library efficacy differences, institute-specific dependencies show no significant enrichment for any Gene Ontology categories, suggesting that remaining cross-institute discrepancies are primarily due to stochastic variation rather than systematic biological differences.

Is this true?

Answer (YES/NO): NO